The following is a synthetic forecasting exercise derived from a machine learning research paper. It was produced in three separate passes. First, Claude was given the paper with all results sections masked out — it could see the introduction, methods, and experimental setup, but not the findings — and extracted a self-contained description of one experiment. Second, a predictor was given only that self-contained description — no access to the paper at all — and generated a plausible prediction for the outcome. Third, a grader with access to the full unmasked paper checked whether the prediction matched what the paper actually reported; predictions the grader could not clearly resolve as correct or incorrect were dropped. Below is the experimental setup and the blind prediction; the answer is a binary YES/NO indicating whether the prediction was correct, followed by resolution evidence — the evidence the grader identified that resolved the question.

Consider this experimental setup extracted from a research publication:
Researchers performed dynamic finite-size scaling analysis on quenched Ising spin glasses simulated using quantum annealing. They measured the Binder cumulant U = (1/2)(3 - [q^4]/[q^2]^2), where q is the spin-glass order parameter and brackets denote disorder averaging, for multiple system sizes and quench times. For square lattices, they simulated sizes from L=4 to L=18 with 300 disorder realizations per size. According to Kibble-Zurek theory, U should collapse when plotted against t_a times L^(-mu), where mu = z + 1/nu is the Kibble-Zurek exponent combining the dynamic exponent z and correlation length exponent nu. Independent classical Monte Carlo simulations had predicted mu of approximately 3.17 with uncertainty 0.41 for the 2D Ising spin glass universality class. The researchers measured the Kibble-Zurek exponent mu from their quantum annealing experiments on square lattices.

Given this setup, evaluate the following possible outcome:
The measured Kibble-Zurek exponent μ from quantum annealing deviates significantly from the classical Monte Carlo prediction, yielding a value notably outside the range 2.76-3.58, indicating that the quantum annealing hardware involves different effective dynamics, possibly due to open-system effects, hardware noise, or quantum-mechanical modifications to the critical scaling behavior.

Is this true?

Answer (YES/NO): NO